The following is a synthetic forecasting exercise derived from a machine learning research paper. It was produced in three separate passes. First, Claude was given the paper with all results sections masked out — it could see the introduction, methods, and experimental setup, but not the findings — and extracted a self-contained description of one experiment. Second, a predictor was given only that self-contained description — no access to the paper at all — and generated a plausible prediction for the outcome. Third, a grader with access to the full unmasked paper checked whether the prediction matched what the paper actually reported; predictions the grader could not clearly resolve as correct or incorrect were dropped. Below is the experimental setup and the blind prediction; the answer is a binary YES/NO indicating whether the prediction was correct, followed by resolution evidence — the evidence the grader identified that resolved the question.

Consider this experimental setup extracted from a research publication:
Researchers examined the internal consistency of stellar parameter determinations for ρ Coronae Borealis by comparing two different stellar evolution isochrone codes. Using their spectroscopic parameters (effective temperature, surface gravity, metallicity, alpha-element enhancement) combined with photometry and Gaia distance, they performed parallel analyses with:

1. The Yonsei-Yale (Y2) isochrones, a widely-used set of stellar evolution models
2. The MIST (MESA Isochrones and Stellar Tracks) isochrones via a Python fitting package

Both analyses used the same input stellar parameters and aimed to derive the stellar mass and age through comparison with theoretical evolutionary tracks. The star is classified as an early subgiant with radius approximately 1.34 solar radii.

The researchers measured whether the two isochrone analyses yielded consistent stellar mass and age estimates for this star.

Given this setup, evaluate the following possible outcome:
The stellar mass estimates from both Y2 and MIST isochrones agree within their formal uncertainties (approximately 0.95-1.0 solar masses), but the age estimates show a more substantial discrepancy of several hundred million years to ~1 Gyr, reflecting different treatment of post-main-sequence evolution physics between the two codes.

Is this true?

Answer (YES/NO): NO